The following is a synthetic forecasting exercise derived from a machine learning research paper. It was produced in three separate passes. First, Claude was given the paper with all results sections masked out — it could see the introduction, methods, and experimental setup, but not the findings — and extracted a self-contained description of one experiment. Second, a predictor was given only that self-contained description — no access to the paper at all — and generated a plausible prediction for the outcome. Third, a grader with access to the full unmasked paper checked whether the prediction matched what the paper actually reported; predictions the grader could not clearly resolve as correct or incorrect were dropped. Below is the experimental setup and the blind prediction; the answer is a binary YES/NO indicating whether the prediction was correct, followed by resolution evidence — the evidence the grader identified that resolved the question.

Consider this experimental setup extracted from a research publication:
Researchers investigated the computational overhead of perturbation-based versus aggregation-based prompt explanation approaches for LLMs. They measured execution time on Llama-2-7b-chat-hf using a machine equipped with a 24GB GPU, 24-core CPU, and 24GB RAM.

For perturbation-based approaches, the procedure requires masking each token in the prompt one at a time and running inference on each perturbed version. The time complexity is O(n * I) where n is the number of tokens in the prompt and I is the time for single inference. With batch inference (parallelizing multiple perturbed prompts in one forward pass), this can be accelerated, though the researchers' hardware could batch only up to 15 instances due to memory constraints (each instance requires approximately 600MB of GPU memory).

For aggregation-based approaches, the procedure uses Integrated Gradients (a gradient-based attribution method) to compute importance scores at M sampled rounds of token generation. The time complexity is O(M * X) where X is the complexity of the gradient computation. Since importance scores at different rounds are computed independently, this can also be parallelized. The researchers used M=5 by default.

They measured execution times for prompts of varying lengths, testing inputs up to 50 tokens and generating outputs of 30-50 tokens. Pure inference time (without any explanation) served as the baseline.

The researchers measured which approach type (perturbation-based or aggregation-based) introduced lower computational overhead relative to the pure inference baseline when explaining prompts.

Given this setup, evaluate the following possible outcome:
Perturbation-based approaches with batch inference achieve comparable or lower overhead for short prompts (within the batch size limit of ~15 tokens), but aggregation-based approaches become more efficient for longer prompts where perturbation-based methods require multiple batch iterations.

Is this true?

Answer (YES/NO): NO